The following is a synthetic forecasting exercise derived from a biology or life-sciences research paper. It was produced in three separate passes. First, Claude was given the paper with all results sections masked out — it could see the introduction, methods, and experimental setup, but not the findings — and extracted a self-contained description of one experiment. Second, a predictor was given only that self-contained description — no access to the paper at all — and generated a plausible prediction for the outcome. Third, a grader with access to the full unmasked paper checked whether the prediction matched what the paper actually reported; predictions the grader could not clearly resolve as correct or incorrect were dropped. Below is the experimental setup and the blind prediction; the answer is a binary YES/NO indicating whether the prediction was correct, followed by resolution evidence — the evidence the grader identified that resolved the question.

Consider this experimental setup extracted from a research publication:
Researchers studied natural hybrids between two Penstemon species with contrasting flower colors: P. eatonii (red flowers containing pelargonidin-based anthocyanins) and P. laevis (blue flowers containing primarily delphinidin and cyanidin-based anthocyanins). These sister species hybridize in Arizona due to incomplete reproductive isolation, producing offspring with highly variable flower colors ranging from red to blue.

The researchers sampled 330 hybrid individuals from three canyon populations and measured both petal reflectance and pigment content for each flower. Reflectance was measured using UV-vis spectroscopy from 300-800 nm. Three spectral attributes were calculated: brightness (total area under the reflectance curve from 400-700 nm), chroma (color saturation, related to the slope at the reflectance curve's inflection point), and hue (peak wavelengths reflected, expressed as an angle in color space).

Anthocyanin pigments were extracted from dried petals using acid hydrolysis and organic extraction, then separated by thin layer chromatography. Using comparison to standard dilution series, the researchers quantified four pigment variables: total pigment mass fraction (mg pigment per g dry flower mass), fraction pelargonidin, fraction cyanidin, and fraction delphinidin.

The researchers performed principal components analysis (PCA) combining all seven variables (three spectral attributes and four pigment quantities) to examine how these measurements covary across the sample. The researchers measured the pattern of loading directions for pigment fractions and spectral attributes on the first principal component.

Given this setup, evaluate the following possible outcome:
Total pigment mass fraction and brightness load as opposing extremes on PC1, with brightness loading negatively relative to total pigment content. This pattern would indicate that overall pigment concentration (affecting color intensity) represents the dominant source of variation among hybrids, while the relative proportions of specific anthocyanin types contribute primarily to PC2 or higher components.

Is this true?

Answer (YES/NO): NO